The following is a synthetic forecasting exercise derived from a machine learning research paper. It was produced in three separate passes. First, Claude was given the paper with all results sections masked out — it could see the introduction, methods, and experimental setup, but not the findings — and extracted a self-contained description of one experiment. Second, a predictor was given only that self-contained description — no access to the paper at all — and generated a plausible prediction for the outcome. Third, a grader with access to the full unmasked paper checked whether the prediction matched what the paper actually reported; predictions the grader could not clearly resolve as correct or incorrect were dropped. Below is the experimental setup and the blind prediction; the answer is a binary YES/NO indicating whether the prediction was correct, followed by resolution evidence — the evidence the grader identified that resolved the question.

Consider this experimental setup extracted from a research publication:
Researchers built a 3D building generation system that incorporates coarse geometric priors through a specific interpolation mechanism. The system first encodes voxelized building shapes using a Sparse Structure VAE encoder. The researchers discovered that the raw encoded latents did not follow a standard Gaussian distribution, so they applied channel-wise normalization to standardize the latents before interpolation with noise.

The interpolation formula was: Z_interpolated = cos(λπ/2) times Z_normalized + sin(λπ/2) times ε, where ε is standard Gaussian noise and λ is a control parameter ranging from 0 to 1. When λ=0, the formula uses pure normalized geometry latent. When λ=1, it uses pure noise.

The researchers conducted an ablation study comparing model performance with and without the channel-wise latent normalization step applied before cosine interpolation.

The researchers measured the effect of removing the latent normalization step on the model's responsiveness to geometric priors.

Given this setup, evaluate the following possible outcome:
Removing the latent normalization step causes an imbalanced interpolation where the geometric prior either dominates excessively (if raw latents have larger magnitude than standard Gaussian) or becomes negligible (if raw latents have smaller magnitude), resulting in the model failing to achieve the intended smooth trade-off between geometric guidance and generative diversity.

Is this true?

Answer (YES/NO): NO